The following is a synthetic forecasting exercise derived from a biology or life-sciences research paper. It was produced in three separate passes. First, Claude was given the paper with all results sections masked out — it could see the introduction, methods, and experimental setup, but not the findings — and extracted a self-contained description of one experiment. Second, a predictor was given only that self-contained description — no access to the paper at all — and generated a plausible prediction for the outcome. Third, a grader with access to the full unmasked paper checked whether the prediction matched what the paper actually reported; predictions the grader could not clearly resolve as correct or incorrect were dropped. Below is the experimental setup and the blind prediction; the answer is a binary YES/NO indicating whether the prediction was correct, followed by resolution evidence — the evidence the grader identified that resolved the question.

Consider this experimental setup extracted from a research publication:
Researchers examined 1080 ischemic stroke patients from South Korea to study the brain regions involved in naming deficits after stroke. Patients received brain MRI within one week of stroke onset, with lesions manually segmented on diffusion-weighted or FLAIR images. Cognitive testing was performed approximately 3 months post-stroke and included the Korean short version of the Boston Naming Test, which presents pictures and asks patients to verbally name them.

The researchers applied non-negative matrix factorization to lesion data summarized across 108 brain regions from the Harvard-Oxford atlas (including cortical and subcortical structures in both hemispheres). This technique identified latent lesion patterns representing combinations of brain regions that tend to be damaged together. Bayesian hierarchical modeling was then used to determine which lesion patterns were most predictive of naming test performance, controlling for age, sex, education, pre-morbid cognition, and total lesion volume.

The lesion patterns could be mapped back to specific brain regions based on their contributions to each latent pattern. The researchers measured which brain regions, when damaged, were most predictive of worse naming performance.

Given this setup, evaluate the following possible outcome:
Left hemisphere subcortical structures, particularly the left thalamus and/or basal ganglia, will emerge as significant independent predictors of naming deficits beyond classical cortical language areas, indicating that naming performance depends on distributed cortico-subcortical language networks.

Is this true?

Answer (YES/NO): YES